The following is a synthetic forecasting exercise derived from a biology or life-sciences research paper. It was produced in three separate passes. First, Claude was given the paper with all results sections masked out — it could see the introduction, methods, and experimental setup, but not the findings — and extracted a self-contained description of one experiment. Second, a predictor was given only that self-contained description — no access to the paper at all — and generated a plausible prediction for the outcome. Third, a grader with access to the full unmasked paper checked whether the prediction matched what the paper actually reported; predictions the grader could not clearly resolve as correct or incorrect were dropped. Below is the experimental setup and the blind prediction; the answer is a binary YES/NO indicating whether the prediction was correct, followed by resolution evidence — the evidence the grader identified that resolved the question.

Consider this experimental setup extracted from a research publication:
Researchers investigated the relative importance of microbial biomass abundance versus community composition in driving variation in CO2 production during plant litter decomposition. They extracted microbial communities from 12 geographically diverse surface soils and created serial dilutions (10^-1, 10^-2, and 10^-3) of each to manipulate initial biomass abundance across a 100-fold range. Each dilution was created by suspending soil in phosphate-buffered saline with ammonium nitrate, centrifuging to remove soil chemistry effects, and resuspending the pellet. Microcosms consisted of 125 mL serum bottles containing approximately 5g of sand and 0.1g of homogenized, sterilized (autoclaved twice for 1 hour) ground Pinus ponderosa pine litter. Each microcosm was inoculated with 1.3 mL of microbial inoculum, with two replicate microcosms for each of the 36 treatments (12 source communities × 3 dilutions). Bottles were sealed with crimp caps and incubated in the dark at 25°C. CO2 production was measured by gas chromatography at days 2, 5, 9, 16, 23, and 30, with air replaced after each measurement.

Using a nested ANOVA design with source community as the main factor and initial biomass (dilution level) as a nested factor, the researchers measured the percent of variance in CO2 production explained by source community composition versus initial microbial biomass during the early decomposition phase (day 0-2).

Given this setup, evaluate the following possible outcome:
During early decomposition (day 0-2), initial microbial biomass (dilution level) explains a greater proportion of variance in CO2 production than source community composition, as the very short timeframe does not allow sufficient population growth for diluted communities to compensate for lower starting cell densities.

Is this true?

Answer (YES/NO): YES